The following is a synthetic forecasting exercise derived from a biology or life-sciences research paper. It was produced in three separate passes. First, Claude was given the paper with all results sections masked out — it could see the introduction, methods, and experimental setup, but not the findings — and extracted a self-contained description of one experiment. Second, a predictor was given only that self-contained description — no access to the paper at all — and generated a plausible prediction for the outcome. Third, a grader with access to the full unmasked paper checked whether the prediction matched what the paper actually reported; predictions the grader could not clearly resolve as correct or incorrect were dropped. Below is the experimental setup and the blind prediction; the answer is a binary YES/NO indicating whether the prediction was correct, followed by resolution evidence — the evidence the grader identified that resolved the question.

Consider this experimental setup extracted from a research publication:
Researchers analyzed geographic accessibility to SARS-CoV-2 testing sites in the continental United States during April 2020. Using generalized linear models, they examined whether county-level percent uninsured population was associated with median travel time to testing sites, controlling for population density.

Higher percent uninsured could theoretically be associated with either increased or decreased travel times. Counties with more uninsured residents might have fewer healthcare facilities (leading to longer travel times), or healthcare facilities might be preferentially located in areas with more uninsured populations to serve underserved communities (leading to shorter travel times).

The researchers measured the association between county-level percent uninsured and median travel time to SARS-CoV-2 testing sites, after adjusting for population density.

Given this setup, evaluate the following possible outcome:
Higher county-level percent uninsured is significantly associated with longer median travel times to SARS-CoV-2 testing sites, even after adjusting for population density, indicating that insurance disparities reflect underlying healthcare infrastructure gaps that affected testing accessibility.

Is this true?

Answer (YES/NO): YES